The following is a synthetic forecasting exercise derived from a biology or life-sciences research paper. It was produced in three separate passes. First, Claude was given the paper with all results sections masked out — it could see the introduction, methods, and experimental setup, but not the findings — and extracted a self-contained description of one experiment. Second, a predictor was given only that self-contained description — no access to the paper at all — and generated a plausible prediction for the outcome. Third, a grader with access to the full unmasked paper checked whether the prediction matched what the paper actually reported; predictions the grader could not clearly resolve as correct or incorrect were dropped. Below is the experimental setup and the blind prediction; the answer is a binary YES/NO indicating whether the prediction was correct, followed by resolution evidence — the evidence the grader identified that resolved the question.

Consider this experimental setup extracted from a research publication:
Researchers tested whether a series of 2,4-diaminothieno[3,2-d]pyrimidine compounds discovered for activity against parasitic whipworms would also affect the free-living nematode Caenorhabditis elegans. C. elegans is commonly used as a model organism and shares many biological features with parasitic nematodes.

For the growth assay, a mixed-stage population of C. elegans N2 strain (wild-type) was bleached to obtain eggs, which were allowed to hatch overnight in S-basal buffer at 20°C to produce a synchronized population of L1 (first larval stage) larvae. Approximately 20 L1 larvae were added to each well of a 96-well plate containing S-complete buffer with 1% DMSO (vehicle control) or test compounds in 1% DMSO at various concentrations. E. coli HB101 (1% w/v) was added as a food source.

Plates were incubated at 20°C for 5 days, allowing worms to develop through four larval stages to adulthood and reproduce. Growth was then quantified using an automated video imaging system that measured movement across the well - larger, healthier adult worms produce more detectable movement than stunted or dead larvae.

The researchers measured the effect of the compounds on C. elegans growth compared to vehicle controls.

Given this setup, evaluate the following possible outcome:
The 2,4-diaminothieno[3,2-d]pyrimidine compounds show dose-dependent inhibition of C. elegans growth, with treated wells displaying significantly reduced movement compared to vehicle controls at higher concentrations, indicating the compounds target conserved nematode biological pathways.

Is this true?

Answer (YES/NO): YES